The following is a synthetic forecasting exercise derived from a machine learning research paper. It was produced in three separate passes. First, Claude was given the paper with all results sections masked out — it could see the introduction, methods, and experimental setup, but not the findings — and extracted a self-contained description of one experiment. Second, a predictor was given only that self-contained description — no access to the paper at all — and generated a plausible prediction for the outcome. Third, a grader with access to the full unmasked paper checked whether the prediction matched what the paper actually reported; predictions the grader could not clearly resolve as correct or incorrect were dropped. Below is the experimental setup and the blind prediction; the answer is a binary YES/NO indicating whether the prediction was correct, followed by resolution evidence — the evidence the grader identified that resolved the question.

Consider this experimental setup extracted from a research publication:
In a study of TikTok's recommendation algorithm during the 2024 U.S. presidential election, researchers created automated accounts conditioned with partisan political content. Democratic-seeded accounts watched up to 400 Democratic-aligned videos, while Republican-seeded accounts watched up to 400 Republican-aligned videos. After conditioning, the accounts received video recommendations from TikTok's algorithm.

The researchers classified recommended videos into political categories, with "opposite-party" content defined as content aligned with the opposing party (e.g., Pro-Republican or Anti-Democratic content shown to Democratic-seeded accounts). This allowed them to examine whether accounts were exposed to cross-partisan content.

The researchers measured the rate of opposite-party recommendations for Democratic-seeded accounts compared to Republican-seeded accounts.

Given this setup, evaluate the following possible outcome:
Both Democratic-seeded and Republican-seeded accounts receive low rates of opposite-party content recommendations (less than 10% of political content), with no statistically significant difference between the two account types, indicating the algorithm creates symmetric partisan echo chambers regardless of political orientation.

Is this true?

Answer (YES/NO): NO